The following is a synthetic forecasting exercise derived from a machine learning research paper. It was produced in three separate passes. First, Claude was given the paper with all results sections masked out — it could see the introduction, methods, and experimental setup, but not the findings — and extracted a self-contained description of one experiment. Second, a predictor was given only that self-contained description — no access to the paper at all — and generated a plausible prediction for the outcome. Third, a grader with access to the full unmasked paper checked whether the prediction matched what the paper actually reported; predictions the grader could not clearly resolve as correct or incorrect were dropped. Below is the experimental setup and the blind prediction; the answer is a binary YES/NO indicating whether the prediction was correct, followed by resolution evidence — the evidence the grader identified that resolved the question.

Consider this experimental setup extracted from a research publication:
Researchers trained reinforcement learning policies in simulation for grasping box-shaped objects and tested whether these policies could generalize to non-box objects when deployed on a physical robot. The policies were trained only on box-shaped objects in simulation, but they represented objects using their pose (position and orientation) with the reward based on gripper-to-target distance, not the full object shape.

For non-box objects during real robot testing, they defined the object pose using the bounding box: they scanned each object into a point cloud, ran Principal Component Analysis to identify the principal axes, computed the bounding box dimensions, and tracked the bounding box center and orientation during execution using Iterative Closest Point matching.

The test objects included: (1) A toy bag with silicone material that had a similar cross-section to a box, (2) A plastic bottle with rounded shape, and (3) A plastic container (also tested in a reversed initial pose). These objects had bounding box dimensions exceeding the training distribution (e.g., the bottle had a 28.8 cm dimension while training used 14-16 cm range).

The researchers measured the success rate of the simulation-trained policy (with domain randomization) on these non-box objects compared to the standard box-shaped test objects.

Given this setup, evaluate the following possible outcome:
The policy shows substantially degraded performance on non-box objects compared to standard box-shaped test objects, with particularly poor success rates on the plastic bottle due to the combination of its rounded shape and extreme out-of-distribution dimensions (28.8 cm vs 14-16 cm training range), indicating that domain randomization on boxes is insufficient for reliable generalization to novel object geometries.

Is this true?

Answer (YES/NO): NO